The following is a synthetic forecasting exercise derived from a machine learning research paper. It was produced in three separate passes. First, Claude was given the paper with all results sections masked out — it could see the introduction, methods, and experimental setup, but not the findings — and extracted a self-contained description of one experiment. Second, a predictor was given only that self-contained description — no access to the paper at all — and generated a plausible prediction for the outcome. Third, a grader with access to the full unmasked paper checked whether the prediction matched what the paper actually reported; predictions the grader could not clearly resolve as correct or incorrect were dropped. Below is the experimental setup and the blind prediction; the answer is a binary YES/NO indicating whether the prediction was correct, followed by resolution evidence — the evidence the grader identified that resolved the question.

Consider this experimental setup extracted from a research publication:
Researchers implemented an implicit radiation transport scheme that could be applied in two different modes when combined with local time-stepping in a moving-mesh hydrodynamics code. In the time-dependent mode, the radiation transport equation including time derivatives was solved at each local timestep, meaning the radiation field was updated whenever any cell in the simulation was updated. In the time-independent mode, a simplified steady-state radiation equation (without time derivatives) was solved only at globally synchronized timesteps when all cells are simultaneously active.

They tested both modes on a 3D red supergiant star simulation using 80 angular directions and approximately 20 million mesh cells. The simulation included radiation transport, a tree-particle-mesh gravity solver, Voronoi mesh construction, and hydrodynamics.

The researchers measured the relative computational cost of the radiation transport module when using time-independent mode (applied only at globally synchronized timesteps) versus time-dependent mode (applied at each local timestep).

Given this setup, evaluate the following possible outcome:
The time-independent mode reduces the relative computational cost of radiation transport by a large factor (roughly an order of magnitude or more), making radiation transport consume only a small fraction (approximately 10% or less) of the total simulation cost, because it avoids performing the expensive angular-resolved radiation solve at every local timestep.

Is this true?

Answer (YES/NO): NO